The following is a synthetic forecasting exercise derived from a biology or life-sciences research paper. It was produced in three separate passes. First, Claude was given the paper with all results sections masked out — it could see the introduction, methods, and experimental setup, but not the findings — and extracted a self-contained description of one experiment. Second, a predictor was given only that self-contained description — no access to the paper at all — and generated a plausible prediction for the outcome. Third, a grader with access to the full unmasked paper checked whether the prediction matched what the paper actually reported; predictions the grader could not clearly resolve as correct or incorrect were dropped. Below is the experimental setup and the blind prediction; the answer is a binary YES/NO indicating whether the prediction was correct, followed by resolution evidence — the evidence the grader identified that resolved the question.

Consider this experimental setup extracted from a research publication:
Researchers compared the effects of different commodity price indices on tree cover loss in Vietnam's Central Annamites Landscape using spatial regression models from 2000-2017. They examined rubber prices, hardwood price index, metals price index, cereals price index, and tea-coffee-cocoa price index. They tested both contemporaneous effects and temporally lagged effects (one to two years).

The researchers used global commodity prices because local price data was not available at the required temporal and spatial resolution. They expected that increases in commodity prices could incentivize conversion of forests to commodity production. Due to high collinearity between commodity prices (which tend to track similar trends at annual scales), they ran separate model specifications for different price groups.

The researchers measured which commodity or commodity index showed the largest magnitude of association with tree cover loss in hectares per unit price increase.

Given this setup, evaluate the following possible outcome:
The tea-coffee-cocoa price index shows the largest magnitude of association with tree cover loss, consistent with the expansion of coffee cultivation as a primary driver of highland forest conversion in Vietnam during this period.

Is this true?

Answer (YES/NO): NO